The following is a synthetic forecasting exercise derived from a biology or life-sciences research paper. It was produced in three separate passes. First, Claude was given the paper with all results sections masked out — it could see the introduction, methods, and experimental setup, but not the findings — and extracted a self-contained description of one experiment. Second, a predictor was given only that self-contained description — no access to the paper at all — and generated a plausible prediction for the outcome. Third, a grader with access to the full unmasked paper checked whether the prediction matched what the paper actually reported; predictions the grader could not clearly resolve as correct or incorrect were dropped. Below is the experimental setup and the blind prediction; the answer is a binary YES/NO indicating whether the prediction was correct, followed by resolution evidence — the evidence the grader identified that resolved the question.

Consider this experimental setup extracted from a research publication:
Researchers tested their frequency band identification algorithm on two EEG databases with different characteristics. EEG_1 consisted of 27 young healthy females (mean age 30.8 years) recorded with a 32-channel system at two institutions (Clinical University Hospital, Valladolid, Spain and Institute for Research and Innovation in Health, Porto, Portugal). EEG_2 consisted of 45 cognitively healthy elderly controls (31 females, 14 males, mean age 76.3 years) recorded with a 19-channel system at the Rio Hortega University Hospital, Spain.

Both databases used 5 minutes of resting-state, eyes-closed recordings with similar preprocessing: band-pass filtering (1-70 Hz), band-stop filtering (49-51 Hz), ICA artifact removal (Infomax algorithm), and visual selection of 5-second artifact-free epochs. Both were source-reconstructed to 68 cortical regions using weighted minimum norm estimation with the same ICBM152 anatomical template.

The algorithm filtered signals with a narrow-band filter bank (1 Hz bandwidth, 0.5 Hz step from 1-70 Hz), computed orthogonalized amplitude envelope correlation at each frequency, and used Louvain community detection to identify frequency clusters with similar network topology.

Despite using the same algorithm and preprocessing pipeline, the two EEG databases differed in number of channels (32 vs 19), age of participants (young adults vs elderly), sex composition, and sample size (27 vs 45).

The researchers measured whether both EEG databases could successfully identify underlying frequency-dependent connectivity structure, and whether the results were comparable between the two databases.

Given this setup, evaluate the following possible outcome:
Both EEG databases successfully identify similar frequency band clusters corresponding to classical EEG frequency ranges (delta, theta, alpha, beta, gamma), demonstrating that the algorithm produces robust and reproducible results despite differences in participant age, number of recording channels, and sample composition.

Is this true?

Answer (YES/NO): NO